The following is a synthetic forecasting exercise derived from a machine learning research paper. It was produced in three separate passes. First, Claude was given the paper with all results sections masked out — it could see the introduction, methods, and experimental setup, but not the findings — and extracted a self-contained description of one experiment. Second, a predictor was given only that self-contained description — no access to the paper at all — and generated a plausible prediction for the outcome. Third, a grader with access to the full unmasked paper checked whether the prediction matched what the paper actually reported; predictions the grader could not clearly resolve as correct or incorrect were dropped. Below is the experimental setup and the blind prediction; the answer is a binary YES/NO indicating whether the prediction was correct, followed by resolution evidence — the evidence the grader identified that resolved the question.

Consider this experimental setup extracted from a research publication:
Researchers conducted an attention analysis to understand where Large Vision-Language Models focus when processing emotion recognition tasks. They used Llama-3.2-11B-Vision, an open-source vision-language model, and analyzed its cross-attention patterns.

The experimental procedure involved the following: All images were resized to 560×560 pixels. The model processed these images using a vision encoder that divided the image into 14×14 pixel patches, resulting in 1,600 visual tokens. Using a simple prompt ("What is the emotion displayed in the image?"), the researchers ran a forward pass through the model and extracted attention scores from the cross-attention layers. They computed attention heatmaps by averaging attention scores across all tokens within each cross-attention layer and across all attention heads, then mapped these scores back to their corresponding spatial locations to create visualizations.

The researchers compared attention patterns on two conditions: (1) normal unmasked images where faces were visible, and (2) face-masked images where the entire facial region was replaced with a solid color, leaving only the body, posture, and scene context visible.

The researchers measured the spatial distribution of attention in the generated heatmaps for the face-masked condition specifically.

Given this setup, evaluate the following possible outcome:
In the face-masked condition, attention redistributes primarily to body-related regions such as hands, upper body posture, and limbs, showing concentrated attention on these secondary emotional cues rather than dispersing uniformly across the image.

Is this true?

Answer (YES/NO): NO